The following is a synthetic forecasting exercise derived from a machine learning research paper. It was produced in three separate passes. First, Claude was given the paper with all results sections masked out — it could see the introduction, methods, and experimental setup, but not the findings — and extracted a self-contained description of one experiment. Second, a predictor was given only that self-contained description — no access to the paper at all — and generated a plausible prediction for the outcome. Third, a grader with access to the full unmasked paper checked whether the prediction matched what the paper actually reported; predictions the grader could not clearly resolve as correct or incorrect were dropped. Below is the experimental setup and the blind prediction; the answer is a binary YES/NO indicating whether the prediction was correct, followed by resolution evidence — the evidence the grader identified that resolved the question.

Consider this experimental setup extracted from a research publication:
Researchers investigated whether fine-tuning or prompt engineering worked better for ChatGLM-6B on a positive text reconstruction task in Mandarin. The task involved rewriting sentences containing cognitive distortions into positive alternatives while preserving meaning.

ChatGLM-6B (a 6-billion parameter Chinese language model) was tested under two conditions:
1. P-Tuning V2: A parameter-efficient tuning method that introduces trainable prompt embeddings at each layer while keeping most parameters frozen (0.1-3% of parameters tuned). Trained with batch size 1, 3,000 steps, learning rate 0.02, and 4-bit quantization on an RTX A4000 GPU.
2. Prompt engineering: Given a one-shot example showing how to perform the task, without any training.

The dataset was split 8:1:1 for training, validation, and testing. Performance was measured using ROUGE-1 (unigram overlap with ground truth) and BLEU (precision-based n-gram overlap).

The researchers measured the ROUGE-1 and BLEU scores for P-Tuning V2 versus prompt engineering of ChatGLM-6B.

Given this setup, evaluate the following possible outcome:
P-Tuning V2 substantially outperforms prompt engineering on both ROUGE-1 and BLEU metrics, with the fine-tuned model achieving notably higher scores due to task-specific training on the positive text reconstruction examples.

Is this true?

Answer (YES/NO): YES